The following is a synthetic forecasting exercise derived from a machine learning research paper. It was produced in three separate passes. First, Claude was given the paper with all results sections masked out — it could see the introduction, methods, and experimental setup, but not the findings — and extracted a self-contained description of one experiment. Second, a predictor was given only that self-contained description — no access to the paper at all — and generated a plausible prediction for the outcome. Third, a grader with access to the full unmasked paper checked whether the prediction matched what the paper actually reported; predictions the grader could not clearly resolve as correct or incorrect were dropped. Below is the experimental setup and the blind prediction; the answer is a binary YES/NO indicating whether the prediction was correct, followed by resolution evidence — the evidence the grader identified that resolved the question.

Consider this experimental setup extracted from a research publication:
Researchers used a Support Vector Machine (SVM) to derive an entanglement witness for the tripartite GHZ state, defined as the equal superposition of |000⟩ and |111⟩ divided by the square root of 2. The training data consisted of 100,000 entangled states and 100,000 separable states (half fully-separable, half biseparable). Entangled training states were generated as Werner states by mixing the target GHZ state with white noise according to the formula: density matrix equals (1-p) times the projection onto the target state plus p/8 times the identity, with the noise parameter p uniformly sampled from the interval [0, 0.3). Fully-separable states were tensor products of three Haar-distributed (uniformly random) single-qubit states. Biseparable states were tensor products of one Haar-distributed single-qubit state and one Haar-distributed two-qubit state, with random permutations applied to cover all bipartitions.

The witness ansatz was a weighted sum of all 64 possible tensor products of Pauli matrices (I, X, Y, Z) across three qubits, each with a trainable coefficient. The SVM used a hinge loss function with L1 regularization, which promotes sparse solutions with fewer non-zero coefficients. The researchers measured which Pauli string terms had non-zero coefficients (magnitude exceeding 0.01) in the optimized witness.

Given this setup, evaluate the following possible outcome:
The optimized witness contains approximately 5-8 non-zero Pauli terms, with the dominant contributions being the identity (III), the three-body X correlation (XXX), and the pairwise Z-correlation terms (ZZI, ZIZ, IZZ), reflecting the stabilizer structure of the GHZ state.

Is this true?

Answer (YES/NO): NO